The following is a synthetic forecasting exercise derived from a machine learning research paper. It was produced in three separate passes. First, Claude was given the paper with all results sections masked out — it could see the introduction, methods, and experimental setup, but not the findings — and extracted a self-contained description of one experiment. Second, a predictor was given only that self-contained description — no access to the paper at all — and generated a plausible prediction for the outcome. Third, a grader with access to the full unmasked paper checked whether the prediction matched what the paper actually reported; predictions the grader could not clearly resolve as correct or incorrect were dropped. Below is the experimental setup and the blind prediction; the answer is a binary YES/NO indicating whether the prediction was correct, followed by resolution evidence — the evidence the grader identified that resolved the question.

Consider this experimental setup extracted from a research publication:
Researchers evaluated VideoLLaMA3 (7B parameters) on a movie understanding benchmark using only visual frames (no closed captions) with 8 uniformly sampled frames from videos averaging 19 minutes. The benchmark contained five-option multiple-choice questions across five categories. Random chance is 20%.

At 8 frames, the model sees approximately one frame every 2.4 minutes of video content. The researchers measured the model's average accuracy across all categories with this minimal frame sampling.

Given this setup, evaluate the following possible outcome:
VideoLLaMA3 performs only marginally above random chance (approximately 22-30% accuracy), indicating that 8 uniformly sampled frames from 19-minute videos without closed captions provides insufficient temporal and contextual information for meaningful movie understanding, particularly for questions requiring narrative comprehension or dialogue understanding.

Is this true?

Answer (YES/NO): NO